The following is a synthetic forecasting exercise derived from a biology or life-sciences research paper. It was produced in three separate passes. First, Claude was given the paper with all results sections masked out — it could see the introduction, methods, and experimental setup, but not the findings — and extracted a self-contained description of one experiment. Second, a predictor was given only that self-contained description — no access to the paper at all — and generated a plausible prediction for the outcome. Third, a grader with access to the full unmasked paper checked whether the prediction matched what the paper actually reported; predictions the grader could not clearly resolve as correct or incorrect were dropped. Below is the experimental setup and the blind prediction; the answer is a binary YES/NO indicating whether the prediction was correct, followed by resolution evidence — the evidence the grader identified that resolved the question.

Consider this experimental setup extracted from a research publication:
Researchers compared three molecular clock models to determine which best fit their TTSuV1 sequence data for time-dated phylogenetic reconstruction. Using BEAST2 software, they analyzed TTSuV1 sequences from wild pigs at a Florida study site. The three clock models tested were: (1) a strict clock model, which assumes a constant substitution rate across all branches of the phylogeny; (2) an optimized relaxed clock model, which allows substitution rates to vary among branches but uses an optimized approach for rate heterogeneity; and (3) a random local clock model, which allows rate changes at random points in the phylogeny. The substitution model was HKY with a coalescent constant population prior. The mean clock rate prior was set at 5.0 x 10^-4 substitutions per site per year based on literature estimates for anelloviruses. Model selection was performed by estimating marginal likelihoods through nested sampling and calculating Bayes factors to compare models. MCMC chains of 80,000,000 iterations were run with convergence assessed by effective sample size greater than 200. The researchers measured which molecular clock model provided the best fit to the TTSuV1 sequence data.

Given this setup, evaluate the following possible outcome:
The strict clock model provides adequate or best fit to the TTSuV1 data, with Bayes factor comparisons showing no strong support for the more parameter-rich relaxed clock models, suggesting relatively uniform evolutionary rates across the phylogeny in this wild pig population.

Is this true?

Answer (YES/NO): NO